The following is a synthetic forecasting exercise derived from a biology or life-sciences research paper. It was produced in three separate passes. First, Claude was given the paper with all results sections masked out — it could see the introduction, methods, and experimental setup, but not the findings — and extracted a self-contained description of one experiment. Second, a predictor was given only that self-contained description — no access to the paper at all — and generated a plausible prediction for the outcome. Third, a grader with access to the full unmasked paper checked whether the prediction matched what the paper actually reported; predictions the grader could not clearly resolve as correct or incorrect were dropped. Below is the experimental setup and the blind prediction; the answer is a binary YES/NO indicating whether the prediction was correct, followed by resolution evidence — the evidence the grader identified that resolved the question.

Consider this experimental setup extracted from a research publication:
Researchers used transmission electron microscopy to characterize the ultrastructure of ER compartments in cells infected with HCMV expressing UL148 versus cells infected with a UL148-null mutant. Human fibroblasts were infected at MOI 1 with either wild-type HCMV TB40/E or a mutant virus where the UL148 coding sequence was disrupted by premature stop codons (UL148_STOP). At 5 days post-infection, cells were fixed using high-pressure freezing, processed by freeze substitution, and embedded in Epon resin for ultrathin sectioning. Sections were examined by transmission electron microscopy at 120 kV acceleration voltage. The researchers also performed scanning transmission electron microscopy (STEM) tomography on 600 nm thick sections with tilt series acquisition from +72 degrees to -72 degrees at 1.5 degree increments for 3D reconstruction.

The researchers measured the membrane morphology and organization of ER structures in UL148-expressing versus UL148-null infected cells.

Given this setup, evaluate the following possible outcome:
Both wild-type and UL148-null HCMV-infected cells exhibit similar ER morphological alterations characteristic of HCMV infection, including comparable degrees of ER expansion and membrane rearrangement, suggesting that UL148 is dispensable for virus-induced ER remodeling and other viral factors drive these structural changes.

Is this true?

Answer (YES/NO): NO